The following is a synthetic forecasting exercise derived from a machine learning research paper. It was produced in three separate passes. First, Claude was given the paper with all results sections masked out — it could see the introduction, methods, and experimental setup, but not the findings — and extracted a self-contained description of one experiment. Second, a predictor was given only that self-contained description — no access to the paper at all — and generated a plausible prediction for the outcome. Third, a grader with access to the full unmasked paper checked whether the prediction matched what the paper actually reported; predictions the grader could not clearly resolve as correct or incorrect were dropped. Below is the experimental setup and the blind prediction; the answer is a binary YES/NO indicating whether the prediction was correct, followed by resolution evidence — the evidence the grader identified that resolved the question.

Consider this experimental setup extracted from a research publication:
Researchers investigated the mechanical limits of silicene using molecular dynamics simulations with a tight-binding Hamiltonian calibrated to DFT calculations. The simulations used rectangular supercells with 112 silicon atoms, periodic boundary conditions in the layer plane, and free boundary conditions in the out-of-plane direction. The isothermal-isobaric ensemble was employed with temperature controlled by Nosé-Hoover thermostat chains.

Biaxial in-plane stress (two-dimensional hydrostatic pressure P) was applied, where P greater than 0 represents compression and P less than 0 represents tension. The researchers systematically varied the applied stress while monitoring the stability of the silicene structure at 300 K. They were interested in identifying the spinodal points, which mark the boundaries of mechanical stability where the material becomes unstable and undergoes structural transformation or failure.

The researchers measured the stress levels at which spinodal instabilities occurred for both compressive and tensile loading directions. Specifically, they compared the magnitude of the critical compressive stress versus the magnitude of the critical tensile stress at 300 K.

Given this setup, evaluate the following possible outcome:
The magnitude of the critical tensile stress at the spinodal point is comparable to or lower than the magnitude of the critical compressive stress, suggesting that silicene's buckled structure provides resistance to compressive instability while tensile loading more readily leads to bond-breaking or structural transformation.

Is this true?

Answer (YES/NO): NO